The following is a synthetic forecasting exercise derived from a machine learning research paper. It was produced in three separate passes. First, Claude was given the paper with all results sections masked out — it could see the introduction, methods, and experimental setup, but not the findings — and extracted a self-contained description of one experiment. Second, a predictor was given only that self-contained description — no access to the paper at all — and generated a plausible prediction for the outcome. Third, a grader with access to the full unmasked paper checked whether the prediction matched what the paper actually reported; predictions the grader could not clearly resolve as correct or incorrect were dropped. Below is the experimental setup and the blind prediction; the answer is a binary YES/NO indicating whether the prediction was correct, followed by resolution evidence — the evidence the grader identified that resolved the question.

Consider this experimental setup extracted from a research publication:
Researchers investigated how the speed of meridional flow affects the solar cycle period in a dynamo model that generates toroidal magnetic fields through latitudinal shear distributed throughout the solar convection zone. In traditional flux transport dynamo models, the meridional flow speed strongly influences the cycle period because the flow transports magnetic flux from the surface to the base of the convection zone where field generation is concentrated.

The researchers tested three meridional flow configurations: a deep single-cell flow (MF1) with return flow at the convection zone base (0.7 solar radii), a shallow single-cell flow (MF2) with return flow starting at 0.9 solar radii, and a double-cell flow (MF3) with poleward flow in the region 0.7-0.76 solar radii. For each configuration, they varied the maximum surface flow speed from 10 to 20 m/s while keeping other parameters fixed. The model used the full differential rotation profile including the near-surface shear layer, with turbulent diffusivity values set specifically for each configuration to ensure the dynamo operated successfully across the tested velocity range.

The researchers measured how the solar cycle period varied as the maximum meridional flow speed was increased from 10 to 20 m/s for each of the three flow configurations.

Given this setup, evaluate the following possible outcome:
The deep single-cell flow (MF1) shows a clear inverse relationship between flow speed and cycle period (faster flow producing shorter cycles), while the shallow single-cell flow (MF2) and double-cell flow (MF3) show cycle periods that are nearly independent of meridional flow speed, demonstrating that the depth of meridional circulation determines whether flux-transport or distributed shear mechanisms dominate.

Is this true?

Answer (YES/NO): NO